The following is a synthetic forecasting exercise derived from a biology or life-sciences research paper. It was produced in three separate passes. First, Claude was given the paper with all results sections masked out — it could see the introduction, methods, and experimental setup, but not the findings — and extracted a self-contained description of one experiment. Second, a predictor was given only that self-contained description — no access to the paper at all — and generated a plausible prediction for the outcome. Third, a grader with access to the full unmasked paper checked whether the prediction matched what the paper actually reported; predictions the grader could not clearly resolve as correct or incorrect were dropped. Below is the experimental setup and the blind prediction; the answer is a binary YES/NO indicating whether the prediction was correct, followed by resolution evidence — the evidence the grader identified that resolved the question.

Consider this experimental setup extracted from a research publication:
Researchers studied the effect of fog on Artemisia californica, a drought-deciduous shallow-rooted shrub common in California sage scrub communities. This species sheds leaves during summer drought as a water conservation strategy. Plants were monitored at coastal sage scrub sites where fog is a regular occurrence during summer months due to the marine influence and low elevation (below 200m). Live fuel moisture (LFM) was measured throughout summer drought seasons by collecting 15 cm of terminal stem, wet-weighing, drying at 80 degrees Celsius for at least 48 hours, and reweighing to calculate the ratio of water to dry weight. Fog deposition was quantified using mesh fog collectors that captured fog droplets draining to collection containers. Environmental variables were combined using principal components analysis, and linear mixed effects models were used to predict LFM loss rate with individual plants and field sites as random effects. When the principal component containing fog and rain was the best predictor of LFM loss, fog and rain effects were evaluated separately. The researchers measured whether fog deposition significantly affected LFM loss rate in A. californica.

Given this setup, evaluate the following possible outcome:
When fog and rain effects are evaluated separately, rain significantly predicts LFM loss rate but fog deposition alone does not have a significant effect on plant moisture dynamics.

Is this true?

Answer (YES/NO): NO